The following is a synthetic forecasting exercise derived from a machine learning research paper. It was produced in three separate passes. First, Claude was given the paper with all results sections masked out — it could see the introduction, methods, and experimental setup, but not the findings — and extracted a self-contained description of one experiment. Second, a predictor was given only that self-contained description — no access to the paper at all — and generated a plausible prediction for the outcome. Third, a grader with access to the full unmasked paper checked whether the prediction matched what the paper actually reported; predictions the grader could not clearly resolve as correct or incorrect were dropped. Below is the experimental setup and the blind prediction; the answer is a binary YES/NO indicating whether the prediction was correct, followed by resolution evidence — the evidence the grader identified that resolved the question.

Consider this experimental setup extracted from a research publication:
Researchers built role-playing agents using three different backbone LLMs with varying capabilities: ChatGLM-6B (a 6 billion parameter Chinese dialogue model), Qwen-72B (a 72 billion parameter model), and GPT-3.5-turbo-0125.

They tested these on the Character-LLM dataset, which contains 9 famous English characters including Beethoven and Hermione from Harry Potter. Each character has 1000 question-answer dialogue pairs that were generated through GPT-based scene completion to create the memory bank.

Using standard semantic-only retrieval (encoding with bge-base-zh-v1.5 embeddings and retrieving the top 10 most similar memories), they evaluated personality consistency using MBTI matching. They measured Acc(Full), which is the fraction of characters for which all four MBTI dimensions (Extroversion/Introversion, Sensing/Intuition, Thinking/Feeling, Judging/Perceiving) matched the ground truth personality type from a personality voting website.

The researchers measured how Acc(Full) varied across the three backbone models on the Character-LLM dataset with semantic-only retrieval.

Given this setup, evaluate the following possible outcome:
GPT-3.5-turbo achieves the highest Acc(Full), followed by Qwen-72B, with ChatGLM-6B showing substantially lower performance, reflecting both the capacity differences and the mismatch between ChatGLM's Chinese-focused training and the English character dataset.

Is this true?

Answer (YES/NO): NO